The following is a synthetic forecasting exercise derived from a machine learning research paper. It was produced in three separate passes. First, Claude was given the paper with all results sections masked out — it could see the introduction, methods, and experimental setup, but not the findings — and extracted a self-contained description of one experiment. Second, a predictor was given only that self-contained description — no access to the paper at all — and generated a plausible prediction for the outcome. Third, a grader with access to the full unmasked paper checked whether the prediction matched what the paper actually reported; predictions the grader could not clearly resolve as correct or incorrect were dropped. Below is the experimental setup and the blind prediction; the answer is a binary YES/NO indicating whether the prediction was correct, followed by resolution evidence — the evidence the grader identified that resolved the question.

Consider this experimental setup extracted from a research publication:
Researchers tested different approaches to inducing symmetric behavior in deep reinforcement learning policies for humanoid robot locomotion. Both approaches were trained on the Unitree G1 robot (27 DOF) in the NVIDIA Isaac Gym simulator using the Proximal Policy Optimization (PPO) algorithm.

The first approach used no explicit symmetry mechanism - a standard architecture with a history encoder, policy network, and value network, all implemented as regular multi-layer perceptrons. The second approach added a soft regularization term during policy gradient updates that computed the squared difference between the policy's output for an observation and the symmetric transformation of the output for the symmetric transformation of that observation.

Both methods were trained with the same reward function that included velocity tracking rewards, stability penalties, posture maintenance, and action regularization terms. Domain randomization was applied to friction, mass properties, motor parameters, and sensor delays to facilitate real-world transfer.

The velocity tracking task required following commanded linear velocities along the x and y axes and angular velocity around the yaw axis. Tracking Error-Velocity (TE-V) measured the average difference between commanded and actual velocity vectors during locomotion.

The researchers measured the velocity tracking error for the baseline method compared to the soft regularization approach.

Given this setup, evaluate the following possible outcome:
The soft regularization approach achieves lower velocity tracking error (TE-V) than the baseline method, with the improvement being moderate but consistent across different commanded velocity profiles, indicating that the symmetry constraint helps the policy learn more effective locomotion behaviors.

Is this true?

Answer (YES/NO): YES